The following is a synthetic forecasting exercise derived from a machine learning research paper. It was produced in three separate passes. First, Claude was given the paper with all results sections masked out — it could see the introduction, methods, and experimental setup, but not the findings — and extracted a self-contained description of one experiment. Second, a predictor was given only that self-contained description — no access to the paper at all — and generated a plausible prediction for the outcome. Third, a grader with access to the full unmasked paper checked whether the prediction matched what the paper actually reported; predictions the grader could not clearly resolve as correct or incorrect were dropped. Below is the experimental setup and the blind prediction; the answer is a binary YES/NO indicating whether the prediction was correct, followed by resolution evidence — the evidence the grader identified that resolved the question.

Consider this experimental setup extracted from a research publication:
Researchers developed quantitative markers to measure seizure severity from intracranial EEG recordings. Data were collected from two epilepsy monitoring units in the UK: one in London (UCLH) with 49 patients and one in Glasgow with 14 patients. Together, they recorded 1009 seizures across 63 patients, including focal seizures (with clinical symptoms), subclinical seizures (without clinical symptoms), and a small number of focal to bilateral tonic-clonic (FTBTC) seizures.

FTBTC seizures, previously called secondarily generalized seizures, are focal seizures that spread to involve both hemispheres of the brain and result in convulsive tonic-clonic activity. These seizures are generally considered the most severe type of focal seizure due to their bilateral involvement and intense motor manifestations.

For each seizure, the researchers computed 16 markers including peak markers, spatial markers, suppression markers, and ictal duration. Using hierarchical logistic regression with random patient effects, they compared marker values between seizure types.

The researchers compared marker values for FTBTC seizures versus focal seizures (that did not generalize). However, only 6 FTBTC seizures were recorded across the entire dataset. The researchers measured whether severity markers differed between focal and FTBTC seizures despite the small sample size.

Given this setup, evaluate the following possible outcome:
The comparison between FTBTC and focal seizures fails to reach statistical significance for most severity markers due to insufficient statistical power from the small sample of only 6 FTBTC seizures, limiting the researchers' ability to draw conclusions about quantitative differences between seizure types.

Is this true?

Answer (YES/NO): NO